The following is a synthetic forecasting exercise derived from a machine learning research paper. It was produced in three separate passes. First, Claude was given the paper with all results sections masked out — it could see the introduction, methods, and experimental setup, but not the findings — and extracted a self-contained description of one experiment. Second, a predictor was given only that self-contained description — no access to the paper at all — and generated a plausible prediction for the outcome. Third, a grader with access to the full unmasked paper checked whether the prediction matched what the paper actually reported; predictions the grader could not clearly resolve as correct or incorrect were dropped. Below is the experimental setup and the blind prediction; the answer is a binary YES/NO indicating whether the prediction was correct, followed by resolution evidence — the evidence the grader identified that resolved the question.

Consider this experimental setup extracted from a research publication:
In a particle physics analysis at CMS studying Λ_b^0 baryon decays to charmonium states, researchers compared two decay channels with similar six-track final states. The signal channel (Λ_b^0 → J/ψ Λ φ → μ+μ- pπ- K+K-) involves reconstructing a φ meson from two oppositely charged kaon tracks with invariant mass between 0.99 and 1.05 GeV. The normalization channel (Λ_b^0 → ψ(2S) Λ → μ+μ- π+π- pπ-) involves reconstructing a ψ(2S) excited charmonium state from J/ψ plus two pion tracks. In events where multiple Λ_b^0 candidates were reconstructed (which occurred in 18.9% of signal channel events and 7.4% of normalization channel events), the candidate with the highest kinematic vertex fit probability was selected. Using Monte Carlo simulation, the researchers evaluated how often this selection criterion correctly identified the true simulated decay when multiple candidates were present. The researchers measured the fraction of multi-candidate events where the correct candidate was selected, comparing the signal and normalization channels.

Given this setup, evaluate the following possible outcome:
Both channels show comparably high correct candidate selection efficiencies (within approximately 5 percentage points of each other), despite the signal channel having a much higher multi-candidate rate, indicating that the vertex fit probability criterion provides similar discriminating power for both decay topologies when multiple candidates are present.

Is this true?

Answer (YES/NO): NO